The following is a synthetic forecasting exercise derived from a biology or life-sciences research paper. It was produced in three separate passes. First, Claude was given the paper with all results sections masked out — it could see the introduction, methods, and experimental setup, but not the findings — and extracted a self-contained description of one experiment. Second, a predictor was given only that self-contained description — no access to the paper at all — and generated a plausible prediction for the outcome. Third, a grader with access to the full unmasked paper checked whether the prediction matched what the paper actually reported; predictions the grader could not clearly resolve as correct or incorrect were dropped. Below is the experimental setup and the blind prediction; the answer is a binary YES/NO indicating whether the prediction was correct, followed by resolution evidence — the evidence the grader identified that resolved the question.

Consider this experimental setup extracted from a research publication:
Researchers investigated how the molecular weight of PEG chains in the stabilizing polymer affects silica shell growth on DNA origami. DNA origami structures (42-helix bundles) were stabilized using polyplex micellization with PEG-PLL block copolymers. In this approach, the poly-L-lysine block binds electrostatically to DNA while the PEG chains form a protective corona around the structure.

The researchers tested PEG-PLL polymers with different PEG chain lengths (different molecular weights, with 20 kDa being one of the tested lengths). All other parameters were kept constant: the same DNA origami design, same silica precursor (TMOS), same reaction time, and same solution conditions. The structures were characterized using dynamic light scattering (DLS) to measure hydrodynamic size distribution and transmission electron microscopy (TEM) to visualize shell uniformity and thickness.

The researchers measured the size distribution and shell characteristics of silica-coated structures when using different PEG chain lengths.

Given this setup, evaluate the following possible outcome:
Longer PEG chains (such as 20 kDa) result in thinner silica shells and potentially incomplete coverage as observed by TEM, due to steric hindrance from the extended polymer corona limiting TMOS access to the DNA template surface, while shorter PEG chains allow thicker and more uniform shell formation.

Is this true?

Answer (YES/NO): NO